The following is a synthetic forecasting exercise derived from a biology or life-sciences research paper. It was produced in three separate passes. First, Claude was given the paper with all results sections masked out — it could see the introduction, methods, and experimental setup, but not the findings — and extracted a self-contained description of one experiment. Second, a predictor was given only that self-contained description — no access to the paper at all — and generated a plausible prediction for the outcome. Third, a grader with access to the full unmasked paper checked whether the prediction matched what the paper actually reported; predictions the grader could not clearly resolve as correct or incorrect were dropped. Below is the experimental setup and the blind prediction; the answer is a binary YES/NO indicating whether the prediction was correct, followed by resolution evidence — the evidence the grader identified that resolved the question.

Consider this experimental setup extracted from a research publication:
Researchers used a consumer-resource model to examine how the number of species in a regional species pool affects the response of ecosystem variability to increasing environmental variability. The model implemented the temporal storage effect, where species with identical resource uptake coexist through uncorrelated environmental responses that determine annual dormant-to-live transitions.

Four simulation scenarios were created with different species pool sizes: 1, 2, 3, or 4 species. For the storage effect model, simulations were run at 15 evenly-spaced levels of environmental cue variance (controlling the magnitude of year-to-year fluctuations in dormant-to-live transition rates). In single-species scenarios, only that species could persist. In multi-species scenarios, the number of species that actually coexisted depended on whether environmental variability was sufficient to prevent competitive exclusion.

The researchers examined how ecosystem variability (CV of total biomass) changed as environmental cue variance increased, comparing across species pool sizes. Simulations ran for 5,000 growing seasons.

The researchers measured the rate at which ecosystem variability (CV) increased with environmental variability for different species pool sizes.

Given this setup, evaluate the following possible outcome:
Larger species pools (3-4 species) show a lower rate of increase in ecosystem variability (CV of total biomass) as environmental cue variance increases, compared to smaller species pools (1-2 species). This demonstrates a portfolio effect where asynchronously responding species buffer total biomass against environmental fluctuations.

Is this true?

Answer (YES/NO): YES